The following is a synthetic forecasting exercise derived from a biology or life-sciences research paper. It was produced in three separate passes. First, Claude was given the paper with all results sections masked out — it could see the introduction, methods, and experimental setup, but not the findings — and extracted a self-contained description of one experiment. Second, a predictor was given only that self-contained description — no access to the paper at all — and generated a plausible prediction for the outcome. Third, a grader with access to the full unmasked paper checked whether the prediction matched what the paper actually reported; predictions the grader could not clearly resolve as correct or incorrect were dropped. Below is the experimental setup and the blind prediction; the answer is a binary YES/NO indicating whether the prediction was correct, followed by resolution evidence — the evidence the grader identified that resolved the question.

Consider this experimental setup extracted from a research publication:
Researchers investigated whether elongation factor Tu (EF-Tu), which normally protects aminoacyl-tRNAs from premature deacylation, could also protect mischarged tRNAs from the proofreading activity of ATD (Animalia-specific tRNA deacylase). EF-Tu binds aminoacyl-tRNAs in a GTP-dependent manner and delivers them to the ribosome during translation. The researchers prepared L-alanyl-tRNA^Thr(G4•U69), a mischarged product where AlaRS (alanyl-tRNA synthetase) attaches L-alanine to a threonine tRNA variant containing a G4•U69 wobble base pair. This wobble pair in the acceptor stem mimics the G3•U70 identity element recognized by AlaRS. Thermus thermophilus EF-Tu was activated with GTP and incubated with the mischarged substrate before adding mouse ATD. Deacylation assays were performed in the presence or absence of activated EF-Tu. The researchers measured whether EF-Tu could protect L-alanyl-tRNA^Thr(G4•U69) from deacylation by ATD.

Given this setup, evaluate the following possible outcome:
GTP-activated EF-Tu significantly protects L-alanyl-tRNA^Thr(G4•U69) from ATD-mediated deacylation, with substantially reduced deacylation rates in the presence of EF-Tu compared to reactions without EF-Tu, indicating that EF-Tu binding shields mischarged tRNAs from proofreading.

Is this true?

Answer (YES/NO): NO